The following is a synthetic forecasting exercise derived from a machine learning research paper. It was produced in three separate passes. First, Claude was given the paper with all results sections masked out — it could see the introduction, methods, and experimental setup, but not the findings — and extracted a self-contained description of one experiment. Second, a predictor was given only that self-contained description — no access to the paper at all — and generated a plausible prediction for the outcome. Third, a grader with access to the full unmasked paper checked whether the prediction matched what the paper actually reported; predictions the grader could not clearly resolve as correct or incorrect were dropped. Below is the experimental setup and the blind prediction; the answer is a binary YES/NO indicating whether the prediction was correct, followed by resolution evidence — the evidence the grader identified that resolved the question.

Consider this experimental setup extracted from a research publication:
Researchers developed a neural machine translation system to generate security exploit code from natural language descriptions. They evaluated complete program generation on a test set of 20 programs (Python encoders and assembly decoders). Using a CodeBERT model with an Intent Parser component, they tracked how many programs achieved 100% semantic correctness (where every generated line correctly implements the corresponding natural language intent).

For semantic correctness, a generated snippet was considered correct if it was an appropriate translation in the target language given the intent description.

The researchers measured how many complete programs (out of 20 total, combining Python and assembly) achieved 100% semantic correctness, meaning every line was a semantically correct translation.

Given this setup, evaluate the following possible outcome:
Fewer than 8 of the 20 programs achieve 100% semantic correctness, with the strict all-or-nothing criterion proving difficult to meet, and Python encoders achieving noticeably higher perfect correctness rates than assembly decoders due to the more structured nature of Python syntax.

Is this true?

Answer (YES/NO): NO